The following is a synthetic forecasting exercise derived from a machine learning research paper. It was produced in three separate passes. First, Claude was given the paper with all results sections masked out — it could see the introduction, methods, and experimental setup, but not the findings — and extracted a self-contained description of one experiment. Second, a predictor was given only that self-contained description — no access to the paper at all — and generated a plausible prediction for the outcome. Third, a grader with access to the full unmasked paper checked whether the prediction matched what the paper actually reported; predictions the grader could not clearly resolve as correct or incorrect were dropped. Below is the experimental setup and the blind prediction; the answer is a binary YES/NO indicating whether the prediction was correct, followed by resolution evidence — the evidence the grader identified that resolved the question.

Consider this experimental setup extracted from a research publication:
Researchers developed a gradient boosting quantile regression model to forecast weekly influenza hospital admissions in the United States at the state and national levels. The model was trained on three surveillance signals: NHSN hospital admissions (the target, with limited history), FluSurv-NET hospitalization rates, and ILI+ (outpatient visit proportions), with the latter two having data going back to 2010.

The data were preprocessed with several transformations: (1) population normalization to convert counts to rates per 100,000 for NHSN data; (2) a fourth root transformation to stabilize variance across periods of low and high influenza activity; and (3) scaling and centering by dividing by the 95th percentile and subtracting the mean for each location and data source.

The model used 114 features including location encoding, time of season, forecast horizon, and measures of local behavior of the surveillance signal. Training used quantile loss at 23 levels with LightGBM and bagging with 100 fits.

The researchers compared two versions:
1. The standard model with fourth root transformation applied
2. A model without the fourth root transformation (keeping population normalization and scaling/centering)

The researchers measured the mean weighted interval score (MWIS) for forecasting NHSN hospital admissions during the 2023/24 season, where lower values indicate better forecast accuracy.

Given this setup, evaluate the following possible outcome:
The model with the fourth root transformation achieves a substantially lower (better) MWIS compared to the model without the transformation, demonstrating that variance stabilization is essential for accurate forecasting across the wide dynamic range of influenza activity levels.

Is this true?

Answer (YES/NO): NO